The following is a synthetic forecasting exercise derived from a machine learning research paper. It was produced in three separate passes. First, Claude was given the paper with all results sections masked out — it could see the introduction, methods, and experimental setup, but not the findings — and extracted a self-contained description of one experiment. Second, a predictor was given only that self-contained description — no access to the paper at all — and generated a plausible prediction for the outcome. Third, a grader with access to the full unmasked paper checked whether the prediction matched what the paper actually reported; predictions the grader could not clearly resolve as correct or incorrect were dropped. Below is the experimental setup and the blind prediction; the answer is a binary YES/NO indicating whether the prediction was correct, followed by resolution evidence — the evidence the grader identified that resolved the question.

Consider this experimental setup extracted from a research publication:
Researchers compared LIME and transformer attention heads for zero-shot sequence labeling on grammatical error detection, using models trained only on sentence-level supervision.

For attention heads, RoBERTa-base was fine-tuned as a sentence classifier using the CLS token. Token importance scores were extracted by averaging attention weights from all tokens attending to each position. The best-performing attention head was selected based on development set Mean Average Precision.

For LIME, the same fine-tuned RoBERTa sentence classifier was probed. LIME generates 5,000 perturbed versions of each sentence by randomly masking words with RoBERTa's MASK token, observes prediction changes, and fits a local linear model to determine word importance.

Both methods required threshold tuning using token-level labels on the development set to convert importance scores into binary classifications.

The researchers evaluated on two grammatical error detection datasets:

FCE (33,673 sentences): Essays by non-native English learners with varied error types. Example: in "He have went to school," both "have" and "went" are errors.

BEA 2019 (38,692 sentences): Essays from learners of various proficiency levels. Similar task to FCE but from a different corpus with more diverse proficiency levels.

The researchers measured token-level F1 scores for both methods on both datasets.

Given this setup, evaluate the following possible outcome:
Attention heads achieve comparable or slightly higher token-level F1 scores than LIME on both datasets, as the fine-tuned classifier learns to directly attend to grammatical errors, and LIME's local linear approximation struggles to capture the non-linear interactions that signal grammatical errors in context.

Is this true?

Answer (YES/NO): NO